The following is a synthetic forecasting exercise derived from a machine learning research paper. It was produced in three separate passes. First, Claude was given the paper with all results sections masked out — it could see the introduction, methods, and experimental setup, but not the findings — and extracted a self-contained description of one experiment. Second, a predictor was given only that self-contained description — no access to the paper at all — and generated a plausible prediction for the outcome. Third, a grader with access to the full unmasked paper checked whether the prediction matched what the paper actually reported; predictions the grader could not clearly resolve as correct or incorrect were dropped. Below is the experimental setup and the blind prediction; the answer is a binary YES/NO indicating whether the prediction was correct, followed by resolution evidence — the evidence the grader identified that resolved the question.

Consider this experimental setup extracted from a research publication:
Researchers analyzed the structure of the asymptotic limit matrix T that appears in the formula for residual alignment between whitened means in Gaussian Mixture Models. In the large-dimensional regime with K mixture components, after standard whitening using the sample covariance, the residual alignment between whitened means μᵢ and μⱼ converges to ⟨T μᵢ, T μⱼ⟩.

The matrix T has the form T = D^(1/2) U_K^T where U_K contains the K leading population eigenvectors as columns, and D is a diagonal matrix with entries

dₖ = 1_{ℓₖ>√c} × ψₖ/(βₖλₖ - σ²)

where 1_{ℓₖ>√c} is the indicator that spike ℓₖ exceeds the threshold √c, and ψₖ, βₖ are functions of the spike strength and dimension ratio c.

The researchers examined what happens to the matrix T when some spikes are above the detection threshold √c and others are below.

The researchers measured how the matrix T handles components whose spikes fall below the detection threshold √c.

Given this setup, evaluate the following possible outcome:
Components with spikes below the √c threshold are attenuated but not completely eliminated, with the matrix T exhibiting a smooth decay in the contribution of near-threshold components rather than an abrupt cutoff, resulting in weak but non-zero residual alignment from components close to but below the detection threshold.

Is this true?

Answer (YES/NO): NO